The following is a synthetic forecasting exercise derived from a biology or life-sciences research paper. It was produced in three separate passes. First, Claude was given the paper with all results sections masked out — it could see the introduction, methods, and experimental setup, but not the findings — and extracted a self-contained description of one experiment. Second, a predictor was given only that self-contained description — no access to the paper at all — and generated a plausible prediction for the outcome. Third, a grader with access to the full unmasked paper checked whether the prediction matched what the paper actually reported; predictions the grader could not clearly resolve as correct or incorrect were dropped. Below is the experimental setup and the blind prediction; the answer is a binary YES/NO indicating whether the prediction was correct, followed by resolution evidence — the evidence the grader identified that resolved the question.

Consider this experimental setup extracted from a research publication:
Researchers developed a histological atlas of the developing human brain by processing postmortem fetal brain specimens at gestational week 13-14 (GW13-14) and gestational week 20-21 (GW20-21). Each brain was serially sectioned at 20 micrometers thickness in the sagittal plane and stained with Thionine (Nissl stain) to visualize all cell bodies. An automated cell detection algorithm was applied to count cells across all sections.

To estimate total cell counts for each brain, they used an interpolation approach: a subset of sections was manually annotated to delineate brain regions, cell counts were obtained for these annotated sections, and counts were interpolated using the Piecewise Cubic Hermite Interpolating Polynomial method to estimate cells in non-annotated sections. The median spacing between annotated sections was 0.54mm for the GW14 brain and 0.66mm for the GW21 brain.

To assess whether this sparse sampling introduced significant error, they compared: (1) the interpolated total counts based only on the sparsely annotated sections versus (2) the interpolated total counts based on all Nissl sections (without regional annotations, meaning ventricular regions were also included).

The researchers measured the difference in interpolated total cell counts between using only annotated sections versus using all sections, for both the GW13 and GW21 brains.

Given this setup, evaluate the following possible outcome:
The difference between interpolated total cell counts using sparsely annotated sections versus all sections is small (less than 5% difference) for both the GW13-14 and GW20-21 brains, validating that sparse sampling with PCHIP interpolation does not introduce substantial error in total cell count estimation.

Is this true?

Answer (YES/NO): YES